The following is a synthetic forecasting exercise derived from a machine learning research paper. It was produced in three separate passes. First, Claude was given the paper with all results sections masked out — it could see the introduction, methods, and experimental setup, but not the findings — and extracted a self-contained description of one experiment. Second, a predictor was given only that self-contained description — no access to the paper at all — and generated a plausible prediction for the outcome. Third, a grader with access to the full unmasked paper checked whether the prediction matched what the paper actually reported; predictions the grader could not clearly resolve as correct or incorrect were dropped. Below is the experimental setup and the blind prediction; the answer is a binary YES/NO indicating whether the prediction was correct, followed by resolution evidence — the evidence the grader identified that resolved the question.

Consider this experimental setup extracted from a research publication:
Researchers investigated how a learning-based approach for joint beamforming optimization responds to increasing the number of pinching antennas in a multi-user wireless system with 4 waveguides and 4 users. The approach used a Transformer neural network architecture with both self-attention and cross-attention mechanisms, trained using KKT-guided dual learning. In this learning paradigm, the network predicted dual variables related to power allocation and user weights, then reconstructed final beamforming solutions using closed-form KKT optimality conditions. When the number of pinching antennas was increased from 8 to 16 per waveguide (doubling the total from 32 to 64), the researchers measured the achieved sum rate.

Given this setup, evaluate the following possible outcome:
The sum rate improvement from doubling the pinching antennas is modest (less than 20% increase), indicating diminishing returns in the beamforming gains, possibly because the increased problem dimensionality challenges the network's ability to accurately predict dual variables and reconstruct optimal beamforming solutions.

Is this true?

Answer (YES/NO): NO